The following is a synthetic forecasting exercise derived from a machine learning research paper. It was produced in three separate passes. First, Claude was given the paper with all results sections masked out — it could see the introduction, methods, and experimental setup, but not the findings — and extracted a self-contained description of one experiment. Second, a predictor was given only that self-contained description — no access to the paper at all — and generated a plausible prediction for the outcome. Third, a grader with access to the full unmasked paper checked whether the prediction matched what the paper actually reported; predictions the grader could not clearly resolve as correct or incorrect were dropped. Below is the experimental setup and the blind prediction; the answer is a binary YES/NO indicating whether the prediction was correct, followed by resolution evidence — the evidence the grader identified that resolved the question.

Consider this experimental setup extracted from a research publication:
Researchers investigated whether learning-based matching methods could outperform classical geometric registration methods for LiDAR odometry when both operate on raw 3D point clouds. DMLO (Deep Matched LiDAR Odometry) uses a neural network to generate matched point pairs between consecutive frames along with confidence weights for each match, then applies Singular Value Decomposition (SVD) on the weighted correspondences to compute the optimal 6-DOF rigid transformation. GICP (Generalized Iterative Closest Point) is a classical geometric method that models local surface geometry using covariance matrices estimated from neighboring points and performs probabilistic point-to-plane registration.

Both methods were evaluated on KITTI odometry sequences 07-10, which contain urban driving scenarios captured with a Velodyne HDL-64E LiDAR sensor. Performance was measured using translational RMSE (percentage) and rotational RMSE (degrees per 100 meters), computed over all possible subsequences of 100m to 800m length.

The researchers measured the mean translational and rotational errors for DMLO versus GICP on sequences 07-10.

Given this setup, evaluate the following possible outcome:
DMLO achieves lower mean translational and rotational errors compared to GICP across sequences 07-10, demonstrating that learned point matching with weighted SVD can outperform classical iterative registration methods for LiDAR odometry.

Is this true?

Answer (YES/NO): NO